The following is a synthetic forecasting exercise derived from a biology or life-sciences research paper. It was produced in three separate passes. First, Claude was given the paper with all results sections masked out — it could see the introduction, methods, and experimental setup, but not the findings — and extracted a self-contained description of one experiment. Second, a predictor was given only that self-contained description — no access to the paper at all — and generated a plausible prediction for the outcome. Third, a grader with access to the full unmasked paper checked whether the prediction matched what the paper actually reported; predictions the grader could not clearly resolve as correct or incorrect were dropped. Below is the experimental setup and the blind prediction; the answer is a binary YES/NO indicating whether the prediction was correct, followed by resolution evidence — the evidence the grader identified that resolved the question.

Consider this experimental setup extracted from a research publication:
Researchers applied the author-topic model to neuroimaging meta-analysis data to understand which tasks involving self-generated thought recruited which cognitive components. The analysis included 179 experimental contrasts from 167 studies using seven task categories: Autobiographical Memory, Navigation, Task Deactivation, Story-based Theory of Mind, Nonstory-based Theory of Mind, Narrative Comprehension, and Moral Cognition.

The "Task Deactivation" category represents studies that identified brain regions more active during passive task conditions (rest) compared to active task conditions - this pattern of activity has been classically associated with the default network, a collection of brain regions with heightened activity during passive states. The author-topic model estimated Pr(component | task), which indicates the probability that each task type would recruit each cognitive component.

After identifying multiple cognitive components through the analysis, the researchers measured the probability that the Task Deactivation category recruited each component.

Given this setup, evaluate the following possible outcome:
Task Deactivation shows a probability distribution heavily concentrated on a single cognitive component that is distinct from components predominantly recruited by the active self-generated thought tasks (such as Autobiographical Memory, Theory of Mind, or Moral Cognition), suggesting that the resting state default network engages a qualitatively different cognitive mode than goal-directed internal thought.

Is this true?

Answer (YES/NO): NO